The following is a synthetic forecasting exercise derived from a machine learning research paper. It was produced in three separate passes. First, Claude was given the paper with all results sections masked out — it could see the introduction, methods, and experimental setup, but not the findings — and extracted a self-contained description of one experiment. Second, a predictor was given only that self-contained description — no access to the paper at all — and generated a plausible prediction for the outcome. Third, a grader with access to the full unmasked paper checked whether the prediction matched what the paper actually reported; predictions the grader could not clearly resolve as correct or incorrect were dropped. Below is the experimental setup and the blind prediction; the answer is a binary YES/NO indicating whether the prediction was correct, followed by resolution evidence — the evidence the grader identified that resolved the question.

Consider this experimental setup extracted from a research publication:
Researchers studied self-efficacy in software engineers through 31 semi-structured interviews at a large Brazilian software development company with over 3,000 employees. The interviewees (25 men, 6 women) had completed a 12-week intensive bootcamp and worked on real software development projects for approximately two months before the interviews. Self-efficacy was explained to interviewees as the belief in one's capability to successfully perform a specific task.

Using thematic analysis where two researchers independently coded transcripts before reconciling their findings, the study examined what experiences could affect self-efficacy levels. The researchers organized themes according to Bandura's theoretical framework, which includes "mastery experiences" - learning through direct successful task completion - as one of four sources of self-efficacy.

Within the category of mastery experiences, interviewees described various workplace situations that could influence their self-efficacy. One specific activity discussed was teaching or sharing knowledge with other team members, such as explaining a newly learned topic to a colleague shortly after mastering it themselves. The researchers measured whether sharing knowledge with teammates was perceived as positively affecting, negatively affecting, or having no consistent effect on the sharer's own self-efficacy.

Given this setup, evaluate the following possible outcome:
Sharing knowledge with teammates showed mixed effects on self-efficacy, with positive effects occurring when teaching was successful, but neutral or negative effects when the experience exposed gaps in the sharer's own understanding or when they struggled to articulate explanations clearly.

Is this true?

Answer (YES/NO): NO